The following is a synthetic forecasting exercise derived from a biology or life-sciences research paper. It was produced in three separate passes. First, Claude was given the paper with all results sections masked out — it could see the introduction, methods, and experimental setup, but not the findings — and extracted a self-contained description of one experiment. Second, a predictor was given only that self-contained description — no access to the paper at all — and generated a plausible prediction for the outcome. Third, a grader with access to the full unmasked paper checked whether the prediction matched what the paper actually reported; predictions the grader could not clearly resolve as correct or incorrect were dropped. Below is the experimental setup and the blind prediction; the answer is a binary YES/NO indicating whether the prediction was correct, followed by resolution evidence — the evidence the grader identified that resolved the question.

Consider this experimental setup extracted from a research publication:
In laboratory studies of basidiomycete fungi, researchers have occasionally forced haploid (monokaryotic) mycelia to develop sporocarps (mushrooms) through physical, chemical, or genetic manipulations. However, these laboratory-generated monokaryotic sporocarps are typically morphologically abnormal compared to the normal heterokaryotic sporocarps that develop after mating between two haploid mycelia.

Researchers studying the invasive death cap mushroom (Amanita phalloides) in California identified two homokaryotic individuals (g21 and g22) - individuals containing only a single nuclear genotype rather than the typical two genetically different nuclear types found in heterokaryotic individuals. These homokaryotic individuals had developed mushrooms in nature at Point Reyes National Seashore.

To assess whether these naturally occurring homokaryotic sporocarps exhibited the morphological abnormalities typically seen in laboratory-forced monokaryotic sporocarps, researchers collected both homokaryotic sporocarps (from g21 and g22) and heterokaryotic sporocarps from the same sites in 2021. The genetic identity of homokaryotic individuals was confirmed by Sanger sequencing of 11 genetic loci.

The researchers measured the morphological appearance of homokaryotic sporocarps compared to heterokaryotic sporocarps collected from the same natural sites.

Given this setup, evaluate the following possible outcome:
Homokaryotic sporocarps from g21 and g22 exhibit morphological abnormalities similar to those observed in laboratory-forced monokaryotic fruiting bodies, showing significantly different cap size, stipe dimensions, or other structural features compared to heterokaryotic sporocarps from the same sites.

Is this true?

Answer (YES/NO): NO